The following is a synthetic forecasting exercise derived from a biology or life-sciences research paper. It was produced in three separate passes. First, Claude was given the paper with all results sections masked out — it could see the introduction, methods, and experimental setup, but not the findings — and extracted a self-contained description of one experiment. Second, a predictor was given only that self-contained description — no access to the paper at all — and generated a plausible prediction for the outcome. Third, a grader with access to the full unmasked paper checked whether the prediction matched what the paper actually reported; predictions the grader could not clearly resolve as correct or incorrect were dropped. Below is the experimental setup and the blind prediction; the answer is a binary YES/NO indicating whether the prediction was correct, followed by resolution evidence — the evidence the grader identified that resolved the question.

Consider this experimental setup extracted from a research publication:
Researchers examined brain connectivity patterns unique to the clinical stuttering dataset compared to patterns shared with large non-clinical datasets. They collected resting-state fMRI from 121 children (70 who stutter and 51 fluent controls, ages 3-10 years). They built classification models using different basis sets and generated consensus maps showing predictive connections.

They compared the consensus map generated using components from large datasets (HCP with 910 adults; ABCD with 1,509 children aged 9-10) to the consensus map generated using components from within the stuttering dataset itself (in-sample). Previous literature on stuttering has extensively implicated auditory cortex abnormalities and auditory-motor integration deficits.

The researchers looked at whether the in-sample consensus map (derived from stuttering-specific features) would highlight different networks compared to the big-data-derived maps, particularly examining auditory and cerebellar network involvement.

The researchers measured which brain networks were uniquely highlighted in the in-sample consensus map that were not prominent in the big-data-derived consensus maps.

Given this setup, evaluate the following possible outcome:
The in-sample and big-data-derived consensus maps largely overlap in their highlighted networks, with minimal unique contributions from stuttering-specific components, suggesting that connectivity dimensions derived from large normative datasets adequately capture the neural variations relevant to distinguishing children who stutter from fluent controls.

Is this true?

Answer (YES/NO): NO